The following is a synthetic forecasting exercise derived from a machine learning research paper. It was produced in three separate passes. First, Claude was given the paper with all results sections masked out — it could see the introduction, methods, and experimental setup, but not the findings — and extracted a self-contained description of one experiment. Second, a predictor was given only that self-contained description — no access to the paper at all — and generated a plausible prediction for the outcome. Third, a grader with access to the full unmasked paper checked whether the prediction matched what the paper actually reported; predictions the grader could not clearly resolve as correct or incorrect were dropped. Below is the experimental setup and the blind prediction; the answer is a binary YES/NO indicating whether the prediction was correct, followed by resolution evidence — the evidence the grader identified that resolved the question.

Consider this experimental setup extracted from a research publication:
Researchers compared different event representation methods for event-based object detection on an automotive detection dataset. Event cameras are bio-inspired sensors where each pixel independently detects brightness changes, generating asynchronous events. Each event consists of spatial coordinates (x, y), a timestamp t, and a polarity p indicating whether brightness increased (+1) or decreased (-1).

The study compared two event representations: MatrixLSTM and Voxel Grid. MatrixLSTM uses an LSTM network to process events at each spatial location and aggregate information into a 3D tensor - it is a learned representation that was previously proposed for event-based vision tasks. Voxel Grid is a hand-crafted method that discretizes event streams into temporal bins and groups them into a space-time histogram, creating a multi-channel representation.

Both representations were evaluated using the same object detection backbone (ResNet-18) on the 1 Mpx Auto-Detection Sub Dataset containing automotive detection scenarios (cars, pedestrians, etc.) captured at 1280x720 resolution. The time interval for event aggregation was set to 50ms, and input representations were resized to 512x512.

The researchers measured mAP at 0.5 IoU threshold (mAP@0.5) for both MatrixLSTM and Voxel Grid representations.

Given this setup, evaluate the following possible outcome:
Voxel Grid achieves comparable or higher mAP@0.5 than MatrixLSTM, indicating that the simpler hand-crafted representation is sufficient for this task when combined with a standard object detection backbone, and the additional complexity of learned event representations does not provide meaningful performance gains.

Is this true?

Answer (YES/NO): YES